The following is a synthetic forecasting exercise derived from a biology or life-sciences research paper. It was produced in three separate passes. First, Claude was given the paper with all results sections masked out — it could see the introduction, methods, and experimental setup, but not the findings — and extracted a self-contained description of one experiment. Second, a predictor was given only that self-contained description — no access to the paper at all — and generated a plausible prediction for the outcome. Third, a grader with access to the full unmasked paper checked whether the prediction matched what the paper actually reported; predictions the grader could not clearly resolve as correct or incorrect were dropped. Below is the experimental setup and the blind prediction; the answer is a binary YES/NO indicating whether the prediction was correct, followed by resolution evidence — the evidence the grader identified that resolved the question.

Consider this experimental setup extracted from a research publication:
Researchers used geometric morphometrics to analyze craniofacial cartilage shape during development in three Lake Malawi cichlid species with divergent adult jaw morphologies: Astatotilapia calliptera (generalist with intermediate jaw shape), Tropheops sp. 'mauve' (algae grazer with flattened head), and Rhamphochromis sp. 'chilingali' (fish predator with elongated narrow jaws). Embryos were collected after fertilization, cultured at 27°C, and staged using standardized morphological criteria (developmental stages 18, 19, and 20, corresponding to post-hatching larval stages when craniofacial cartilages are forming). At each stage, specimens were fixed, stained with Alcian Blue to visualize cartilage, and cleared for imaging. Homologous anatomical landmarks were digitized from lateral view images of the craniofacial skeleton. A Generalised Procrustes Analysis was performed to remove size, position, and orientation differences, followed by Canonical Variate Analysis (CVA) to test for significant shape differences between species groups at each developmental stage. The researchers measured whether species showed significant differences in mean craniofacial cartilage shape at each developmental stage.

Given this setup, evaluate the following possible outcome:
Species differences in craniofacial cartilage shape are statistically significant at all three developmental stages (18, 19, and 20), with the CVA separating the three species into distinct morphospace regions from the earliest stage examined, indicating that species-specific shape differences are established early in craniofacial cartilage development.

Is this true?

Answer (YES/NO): NO